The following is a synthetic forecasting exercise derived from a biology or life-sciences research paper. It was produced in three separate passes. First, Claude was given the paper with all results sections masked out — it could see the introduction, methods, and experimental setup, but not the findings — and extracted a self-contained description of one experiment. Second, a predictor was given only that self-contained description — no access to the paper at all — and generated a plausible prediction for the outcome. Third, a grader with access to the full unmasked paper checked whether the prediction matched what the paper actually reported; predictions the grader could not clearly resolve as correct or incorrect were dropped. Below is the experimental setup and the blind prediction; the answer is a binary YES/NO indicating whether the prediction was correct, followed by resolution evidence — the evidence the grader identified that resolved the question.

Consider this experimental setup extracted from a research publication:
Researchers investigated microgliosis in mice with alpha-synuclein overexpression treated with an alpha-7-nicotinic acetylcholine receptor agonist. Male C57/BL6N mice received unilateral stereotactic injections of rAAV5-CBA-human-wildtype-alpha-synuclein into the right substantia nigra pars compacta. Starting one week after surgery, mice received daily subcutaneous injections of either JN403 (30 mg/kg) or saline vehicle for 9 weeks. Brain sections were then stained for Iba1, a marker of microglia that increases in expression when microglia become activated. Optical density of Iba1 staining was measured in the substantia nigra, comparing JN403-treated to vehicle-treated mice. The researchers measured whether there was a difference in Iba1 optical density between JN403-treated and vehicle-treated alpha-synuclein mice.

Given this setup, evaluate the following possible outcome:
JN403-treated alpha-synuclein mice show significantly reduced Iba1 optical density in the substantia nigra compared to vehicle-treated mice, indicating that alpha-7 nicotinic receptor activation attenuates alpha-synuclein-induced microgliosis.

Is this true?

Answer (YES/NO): NO